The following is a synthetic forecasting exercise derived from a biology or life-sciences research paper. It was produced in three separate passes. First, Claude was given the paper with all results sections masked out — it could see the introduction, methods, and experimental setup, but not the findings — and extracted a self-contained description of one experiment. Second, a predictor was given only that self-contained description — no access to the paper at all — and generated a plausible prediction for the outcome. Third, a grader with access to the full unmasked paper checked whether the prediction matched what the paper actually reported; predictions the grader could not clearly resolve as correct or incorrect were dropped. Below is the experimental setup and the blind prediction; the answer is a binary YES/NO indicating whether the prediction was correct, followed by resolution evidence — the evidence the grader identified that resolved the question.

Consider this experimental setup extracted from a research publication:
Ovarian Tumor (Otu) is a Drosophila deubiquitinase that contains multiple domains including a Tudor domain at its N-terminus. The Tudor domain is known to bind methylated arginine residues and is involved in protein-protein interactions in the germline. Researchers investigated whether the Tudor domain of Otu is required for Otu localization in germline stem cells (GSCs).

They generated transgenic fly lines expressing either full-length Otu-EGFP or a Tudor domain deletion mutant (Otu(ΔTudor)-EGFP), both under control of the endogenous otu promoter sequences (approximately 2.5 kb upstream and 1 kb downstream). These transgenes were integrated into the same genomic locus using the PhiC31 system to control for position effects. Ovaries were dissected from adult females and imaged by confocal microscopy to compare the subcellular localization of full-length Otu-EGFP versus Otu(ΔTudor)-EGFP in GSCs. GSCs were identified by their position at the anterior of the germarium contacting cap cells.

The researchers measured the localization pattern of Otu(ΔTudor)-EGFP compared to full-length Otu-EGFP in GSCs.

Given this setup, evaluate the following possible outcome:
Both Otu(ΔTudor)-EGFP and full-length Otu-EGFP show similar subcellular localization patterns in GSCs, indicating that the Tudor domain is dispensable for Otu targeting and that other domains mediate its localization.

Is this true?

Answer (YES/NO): YES